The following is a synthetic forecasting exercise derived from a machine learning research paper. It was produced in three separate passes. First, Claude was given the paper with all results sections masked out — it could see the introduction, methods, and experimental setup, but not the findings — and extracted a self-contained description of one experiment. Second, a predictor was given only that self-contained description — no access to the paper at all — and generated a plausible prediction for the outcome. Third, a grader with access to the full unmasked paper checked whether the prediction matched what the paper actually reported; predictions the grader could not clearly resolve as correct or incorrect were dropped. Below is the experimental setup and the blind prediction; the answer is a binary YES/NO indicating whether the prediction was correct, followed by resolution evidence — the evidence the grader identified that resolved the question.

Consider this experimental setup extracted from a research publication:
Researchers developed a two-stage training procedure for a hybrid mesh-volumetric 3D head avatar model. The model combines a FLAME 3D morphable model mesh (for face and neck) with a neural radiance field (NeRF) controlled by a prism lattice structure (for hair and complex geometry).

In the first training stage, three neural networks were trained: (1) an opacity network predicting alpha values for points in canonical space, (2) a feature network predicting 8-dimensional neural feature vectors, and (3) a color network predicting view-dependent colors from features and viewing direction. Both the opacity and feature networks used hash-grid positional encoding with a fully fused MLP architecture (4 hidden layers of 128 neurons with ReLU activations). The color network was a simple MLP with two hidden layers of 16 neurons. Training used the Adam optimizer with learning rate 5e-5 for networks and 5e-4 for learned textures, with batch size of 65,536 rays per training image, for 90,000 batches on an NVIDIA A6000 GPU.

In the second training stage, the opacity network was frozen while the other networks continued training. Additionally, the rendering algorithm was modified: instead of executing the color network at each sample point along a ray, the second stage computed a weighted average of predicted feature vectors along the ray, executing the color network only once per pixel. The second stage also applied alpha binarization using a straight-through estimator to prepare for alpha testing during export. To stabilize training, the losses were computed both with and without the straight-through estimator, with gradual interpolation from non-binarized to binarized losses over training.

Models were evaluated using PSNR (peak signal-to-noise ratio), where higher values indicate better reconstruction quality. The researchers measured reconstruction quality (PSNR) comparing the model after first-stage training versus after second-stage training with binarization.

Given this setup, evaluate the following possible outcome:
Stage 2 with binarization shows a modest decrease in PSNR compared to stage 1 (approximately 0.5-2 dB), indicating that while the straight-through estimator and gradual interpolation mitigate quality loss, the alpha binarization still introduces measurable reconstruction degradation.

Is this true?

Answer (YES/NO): NO